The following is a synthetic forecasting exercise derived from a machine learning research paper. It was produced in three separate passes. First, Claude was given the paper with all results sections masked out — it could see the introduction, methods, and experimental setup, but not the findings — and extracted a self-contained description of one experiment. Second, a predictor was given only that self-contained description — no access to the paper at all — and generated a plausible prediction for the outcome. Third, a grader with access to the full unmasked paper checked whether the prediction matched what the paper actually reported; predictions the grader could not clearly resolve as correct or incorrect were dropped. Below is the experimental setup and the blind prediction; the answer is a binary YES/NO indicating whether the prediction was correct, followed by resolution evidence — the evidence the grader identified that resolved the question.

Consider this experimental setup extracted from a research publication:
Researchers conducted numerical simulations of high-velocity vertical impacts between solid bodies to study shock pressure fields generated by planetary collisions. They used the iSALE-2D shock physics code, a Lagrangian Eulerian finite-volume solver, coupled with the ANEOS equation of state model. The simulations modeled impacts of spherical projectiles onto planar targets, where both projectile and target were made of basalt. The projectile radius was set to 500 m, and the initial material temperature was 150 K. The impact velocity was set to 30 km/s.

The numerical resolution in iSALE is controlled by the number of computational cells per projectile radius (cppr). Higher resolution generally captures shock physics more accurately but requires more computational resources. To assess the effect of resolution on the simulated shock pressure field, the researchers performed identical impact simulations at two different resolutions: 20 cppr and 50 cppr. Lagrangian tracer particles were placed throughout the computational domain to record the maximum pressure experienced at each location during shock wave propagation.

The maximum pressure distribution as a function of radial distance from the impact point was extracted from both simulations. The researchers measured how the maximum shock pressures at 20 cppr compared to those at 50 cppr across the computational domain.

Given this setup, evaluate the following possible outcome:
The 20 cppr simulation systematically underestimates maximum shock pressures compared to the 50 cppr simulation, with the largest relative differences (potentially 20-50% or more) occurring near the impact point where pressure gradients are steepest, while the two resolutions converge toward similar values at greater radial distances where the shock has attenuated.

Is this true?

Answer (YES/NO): NO